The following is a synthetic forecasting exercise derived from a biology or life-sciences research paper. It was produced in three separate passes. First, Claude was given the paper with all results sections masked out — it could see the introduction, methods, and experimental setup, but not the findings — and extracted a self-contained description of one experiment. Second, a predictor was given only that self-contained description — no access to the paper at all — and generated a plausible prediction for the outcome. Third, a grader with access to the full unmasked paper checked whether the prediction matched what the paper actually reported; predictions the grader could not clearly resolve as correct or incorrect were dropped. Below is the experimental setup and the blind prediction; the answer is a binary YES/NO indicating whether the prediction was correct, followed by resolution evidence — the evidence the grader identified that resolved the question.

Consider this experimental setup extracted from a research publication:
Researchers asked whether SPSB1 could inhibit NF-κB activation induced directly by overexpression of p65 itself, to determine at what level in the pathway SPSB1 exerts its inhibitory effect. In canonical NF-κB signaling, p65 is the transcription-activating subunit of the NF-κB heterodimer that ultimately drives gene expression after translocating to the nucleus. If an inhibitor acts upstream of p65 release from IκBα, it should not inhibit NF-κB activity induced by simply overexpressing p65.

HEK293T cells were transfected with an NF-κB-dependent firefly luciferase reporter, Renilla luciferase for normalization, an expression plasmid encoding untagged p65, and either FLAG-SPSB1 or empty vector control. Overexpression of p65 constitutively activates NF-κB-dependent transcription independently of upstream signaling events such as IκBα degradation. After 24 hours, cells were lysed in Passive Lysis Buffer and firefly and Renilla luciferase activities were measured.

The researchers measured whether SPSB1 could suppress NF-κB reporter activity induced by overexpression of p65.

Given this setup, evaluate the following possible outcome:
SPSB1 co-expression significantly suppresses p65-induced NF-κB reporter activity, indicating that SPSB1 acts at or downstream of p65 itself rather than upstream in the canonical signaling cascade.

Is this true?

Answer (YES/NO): YES